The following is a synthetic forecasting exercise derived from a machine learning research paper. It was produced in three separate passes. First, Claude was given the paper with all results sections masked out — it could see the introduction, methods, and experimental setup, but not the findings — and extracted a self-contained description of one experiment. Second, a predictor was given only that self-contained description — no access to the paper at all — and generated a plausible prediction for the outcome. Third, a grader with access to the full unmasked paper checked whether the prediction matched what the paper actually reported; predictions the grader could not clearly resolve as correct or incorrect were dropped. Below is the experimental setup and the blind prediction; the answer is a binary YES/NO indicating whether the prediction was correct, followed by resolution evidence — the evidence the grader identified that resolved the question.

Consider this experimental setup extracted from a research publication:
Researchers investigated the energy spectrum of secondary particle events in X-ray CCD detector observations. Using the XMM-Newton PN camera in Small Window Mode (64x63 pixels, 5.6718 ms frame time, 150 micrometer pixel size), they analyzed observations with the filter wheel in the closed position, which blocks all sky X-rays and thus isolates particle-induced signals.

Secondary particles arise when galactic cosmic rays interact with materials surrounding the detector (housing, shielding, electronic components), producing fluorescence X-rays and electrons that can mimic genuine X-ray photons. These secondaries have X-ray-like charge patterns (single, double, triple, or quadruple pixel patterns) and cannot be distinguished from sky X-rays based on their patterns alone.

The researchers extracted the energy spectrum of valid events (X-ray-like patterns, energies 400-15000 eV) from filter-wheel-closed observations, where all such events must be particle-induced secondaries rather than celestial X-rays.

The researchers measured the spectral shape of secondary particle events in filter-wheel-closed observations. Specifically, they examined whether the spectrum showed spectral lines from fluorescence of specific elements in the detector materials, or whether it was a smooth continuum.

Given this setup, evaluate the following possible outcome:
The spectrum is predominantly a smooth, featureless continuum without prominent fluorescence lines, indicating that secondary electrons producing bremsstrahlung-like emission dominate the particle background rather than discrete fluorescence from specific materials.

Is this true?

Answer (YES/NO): NO